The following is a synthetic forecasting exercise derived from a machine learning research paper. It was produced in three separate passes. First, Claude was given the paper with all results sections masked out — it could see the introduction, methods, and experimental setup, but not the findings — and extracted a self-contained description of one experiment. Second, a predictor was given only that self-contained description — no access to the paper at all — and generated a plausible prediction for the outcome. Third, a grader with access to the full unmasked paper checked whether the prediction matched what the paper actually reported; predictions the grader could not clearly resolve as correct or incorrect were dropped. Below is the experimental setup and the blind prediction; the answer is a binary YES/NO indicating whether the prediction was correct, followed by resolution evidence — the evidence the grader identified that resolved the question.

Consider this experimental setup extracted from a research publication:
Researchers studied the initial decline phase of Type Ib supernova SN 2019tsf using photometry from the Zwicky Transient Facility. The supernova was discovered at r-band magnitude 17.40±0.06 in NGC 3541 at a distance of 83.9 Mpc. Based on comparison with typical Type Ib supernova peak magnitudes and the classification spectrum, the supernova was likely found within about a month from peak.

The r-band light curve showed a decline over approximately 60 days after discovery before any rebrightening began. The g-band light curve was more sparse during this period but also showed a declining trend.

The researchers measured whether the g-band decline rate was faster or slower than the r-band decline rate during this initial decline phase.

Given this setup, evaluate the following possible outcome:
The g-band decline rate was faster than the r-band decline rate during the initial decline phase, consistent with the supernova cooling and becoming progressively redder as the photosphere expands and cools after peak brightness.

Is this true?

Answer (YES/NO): NO